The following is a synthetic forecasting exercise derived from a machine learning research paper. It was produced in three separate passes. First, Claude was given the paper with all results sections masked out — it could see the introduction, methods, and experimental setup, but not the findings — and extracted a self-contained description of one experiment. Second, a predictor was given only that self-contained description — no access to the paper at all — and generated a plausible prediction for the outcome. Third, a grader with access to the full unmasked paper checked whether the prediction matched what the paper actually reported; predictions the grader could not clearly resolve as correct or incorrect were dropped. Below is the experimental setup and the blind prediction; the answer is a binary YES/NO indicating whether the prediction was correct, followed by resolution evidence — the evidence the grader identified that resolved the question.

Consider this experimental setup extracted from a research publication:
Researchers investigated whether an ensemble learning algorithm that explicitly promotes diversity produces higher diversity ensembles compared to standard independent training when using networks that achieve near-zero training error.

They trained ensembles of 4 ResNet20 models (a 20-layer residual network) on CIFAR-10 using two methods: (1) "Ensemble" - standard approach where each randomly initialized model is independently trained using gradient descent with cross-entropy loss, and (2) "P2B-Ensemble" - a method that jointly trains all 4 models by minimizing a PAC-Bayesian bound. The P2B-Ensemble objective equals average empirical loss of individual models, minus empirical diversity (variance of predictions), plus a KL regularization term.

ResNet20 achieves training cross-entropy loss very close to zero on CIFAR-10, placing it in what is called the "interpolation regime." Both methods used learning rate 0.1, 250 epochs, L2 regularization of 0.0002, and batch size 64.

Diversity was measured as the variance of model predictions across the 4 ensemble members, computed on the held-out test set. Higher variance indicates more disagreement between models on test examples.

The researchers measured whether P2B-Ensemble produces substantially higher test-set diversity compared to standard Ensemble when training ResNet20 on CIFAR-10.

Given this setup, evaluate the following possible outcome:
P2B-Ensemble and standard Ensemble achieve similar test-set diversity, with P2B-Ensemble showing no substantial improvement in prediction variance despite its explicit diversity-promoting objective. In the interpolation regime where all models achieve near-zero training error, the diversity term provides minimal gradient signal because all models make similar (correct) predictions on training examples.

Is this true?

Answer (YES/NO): YES